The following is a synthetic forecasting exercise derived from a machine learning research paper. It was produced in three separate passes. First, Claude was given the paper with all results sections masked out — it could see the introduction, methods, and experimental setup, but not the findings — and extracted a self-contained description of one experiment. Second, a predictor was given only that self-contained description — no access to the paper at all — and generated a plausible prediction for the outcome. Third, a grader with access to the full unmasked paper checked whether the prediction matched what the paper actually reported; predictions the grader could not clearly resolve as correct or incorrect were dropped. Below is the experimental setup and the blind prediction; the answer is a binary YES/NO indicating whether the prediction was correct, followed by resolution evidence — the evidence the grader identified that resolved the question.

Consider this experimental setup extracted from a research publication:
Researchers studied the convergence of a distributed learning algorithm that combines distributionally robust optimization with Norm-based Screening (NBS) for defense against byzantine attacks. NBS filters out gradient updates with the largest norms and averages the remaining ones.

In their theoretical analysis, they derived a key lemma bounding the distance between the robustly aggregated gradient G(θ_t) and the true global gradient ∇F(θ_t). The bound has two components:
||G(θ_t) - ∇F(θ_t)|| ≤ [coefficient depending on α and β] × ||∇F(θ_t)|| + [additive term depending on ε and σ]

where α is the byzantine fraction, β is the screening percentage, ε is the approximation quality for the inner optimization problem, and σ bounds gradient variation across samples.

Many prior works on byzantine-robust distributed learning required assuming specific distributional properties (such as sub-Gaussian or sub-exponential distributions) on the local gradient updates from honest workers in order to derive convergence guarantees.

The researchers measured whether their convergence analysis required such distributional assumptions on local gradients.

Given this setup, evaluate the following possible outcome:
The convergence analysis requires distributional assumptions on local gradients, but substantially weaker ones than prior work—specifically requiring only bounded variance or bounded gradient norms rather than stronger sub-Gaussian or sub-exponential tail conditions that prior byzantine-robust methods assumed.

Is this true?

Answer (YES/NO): NO